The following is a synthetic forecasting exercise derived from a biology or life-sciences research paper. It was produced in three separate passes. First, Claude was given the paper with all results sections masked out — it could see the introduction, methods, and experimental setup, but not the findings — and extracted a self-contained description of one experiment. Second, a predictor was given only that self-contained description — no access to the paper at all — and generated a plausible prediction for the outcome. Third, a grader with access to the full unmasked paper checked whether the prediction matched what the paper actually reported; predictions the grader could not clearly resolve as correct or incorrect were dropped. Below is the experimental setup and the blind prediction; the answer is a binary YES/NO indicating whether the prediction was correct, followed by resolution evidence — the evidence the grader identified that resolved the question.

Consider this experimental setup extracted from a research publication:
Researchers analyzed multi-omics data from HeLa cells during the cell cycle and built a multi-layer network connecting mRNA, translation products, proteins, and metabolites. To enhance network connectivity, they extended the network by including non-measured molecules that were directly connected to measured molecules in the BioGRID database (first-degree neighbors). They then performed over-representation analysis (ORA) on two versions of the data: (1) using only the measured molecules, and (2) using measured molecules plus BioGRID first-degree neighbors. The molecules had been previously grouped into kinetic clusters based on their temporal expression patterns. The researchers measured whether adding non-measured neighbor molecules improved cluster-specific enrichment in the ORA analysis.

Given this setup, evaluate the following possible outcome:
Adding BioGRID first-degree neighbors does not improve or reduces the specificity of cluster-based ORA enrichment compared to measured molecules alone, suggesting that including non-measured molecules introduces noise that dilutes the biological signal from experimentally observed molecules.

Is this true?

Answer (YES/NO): NO